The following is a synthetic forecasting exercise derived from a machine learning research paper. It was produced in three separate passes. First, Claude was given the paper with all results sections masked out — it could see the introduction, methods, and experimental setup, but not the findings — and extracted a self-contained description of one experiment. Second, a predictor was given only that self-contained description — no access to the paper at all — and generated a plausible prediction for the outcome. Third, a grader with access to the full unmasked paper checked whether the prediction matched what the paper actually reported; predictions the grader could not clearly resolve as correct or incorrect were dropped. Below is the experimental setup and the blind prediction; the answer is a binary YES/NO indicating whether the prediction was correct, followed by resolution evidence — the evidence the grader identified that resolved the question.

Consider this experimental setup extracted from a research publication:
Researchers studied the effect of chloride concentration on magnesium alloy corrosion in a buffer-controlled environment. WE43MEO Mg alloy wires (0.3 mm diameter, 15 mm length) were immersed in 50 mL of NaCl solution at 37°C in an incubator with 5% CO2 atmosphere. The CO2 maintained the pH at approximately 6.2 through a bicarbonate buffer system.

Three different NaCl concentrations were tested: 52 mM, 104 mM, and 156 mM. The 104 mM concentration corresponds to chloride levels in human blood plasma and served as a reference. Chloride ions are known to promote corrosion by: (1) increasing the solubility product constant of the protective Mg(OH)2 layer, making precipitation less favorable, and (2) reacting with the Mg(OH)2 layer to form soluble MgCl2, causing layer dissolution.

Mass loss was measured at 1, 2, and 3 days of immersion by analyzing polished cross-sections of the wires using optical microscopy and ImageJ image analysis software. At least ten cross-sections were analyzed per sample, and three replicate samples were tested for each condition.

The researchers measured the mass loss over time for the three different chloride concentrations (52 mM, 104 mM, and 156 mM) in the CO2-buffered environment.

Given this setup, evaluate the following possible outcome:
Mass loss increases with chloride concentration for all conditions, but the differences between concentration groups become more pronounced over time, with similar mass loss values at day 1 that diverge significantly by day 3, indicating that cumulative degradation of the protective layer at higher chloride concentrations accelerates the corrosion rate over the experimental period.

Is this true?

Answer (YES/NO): NO